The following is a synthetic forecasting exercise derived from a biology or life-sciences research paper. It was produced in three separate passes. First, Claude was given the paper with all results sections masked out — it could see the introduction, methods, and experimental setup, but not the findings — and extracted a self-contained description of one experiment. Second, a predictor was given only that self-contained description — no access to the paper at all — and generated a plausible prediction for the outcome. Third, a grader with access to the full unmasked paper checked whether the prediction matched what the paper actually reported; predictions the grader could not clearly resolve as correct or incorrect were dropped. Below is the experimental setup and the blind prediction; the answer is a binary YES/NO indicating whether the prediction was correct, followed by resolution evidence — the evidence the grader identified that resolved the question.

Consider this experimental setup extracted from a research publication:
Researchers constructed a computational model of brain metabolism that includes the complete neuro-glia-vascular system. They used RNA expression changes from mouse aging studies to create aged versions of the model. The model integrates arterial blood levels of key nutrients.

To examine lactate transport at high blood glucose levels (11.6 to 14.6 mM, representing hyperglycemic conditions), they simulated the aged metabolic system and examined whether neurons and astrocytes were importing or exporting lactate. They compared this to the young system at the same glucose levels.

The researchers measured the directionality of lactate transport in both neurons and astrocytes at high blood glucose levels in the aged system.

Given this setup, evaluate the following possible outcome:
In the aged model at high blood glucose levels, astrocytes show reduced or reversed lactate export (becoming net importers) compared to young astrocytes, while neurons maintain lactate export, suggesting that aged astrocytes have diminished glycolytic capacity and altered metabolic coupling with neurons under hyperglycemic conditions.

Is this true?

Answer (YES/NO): NO